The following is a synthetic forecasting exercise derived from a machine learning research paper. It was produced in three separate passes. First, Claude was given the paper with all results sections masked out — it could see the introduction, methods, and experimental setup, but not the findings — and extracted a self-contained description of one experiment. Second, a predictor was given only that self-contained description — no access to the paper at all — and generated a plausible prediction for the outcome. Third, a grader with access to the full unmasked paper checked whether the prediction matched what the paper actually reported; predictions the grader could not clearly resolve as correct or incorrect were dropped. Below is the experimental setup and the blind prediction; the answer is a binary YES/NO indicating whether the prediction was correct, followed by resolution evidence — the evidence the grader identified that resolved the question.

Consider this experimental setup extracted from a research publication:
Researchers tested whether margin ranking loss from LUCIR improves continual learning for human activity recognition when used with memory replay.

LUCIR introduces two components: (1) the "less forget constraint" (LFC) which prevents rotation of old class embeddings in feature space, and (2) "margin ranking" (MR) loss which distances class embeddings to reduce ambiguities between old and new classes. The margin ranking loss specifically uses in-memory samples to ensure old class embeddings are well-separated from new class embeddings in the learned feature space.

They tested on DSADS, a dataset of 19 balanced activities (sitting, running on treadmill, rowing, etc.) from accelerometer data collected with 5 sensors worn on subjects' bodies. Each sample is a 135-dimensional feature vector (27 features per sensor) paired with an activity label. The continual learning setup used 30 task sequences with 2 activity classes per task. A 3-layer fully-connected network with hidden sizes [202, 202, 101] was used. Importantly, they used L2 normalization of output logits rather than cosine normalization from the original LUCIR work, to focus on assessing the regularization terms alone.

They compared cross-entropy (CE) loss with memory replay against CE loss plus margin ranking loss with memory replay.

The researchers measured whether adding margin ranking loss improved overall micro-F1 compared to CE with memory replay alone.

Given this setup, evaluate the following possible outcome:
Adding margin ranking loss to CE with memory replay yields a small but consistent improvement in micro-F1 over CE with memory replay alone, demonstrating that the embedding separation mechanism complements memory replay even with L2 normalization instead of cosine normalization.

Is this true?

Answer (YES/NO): NO